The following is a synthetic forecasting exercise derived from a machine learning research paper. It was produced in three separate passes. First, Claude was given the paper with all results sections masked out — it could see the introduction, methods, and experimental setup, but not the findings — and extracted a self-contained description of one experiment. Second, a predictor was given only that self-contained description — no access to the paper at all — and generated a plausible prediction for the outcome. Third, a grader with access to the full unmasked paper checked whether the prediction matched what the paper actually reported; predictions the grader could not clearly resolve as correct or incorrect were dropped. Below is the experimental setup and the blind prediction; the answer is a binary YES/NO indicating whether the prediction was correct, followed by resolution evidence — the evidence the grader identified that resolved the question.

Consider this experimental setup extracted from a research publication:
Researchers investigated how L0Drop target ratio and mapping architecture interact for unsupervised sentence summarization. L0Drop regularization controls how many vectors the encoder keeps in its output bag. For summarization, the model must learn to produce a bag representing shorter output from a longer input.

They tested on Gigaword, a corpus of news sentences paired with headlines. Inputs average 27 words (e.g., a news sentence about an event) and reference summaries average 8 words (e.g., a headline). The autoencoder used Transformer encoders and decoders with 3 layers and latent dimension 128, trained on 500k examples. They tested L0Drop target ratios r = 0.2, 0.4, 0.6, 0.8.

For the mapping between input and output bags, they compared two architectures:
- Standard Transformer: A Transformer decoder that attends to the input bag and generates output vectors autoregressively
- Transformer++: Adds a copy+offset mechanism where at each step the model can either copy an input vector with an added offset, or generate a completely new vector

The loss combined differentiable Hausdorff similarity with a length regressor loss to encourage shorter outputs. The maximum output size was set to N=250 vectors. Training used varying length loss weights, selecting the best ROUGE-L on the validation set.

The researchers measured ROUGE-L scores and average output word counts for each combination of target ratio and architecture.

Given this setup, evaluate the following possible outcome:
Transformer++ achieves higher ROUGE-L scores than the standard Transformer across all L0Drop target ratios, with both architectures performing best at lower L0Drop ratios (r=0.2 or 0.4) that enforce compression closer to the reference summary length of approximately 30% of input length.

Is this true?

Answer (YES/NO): NO